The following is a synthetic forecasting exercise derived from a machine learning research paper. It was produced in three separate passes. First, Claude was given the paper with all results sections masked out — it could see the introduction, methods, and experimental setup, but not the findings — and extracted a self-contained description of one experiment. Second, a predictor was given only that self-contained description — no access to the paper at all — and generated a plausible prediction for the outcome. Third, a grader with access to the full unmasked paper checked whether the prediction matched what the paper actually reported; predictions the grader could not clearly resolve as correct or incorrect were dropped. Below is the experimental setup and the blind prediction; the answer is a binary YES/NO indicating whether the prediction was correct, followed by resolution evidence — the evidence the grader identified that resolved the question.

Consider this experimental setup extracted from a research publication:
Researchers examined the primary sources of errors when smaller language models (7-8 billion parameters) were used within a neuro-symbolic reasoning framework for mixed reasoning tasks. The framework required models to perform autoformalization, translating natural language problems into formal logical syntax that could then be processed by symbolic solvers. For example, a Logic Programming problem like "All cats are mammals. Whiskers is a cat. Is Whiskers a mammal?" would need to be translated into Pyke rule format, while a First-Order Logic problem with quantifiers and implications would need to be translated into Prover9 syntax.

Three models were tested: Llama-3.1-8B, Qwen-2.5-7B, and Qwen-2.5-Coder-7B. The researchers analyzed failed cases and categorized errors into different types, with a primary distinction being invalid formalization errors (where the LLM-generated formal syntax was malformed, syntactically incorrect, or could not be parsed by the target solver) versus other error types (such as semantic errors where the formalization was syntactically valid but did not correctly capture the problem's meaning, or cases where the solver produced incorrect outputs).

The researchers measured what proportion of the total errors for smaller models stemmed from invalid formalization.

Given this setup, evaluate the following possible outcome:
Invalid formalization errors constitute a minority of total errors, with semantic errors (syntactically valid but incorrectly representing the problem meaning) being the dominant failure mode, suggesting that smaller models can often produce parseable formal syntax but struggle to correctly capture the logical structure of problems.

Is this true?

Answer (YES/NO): NO